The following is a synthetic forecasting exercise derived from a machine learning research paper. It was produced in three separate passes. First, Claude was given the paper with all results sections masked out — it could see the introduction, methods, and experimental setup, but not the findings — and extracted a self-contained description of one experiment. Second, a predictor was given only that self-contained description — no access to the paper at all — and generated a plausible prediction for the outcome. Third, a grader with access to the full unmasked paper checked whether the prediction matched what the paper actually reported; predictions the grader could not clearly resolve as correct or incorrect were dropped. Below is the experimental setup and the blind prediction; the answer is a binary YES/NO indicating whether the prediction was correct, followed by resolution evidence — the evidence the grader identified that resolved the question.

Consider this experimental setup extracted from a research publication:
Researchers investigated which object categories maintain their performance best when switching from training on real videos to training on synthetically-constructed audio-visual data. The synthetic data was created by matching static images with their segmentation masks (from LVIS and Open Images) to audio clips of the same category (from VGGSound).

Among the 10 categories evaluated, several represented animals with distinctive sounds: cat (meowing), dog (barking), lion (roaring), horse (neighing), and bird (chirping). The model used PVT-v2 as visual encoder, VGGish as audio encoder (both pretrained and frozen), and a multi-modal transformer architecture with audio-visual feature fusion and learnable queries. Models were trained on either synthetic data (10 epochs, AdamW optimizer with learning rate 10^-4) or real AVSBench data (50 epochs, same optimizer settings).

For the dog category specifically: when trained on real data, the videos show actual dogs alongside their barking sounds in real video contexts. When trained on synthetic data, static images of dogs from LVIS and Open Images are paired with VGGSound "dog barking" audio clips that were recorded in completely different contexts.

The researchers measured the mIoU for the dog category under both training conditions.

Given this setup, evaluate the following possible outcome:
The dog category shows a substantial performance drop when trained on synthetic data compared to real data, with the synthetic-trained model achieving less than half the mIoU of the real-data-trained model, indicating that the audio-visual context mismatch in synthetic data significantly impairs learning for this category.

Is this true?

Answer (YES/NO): NO